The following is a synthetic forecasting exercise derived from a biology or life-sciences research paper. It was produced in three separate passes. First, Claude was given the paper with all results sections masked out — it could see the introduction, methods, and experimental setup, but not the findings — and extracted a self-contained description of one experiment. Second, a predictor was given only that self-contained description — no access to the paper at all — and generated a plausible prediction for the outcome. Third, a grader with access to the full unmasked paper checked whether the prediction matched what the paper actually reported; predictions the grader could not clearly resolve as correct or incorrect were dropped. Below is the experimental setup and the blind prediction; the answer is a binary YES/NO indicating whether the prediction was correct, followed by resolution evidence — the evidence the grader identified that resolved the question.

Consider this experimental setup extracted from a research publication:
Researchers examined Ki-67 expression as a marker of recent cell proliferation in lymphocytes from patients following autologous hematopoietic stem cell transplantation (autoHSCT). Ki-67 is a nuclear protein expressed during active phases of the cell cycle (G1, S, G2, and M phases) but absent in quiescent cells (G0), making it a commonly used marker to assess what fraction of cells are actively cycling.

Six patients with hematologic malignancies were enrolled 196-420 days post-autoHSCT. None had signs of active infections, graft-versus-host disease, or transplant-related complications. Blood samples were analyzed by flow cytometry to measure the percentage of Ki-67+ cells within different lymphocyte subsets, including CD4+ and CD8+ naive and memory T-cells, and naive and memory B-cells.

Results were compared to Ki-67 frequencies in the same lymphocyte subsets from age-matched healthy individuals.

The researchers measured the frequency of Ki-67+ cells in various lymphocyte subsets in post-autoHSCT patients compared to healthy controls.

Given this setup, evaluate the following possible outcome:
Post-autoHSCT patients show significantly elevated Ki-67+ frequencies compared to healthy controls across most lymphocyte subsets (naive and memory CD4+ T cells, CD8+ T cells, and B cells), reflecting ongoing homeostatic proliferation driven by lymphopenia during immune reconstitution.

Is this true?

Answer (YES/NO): NO